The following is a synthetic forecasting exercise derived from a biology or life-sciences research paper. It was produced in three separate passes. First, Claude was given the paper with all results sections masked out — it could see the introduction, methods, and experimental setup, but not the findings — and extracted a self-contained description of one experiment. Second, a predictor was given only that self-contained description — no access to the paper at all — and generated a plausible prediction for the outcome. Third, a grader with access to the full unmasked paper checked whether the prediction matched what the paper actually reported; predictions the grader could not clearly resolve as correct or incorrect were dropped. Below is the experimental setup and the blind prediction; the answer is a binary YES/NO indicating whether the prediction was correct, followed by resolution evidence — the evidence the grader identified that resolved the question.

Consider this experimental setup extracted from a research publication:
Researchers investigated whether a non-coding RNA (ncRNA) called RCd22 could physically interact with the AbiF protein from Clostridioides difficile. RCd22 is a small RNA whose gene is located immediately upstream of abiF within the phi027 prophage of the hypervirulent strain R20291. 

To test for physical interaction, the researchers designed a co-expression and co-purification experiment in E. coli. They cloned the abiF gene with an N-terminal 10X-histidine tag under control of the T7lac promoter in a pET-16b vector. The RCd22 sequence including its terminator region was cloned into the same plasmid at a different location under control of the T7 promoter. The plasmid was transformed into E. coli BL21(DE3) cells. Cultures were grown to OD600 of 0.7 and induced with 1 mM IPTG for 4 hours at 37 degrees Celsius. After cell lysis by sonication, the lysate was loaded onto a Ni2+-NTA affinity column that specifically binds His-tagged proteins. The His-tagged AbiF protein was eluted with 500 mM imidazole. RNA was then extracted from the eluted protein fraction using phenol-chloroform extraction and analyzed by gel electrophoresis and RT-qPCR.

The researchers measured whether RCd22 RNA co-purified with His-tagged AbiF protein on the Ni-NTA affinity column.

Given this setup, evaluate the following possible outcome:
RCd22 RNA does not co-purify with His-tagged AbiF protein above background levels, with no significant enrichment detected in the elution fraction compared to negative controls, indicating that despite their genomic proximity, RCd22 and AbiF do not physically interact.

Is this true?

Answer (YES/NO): NO